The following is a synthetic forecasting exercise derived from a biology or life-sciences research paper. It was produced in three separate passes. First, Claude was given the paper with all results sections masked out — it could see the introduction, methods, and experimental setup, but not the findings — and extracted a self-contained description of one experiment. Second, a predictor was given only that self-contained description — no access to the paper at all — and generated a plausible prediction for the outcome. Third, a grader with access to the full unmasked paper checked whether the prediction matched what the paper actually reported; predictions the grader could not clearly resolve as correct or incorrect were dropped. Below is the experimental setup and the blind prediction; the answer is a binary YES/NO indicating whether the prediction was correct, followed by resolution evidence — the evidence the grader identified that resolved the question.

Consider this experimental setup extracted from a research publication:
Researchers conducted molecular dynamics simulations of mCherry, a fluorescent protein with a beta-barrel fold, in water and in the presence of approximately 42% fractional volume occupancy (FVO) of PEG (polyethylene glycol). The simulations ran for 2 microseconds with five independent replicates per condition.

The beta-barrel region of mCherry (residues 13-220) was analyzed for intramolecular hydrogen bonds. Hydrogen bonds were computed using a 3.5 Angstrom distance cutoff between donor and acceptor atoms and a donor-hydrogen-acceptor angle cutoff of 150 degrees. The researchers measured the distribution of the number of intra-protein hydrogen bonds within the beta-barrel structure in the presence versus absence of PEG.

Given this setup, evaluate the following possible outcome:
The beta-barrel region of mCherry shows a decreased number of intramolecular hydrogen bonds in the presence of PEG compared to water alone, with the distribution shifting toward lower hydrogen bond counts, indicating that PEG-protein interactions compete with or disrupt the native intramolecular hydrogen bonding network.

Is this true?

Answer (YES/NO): NO